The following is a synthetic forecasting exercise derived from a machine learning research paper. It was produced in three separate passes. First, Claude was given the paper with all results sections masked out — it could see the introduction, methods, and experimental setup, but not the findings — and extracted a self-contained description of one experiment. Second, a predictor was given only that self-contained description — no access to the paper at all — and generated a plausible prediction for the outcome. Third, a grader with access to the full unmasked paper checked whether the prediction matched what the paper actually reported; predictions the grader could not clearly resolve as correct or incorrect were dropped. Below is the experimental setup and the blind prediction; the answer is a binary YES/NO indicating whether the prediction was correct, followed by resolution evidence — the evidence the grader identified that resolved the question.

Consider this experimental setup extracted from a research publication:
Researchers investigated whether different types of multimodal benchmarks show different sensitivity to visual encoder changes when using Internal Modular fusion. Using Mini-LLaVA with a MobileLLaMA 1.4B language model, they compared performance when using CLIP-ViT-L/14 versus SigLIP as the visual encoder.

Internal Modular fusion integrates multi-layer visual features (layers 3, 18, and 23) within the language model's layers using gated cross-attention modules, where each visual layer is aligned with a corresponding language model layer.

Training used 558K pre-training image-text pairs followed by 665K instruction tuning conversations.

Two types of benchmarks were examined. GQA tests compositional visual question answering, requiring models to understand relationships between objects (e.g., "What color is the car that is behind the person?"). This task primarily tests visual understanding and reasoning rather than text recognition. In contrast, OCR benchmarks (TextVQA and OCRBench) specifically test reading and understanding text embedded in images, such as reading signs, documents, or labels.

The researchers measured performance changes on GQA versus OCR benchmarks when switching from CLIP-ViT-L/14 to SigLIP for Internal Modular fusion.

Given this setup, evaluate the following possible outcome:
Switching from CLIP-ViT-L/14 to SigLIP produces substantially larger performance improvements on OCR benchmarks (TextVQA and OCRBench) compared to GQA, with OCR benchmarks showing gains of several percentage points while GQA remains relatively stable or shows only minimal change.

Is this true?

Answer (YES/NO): NO